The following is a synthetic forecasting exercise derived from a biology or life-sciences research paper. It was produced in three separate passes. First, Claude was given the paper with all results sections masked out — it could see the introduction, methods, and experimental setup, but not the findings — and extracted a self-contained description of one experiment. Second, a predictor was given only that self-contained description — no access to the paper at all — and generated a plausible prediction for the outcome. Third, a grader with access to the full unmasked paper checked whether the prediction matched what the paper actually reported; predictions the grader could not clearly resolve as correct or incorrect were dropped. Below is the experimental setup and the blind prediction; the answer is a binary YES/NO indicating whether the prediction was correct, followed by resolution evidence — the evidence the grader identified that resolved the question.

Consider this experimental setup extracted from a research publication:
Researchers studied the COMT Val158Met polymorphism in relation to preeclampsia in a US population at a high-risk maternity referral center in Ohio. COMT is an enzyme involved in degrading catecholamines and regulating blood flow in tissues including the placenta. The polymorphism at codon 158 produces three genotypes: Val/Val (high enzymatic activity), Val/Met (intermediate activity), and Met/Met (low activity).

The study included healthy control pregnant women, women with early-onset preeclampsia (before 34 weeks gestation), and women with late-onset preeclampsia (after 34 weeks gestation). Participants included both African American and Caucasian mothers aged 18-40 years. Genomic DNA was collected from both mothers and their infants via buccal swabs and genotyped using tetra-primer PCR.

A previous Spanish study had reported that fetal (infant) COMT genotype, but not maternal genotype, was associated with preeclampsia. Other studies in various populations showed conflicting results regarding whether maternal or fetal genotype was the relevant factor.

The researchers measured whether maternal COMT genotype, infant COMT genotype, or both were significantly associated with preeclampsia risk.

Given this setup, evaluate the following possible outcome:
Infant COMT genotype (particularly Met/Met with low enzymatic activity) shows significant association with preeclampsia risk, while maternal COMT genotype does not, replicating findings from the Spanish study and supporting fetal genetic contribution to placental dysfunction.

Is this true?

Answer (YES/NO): NO